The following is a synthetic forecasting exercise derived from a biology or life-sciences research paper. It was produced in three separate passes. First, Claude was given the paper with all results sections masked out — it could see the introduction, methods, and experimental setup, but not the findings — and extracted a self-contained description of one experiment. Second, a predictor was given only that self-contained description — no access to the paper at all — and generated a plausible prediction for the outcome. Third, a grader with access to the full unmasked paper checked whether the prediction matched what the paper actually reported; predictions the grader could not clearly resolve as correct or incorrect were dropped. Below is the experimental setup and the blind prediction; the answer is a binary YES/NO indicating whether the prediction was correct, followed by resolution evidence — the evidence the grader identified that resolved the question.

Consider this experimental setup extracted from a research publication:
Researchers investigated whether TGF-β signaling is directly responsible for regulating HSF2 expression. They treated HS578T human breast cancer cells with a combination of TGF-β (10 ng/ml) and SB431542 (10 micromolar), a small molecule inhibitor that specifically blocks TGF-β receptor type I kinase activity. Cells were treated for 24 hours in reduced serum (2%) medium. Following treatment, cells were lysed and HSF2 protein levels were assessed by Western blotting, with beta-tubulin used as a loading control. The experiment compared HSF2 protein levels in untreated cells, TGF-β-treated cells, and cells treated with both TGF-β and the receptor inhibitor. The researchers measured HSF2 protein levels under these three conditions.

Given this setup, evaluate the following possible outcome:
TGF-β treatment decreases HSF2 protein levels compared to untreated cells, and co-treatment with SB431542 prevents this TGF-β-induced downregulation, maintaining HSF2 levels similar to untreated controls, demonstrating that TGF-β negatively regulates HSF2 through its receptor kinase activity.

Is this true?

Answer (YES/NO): YES